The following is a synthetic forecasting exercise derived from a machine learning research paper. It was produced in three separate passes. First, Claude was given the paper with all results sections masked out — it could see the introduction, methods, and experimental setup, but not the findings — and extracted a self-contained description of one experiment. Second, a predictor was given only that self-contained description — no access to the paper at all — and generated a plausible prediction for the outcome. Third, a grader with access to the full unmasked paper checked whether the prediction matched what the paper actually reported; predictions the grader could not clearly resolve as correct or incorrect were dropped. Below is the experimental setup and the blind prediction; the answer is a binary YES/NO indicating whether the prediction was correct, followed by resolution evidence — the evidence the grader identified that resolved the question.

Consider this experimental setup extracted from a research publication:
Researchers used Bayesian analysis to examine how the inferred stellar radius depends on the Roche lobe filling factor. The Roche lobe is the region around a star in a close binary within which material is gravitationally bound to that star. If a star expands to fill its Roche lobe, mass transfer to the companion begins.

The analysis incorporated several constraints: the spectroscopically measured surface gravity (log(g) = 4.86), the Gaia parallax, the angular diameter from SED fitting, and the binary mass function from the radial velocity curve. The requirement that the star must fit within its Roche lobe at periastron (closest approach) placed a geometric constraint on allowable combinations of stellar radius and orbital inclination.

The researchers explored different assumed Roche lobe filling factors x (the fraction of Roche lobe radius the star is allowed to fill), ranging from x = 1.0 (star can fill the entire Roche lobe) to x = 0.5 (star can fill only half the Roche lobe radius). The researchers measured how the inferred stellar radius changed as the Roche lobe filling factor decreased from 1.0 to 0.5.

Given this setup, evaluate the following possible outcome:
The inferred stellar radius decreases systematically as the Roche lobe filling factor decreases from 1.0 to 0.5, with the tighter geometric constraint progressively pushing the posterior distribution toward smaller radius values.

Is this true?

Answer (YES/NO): YES